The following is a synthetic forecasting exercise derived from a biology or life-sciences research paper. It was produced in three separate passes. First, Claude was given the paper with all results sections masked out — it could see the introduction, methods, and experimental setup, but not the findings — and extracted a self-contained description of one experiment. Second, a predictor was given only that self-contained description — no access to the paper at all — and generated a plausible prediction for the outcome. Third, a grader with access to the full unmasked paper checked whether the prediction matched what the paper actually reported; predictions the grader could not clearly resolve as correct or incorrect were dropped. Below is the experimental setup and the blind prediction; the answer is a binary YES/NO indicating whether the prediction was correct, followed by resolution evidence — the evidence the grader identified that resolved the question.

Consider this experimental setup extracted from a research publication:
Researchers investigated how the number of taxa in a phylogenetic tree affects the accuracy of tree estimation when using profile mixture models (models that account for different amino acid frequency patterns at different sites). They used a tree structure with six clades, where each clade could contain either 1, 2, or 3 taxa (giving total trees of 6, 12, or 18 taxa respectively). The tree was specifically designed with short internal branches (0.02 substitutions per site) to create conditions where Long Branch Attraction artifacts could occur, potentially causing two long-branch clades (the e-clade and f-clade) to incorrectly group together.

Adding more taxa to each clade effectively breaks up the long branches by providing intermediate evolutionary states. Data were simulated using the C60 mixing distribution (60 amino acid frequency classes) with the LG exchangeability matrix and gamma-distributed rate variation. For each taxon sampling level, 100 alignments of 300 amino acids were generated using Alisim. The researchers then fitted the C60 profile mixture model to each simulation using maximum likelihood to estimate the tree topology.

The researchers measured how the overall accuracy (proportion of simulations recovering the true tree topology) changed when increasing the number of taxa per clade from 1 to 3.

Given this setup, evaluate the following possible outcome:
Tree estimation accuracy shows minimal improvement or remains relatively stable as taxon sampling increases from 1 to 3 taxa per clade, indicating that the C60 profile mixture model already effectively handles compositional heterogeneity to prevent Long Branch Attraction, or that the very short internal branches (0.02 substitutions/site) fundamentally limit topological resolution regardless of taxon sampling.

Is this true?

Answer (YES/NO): NO